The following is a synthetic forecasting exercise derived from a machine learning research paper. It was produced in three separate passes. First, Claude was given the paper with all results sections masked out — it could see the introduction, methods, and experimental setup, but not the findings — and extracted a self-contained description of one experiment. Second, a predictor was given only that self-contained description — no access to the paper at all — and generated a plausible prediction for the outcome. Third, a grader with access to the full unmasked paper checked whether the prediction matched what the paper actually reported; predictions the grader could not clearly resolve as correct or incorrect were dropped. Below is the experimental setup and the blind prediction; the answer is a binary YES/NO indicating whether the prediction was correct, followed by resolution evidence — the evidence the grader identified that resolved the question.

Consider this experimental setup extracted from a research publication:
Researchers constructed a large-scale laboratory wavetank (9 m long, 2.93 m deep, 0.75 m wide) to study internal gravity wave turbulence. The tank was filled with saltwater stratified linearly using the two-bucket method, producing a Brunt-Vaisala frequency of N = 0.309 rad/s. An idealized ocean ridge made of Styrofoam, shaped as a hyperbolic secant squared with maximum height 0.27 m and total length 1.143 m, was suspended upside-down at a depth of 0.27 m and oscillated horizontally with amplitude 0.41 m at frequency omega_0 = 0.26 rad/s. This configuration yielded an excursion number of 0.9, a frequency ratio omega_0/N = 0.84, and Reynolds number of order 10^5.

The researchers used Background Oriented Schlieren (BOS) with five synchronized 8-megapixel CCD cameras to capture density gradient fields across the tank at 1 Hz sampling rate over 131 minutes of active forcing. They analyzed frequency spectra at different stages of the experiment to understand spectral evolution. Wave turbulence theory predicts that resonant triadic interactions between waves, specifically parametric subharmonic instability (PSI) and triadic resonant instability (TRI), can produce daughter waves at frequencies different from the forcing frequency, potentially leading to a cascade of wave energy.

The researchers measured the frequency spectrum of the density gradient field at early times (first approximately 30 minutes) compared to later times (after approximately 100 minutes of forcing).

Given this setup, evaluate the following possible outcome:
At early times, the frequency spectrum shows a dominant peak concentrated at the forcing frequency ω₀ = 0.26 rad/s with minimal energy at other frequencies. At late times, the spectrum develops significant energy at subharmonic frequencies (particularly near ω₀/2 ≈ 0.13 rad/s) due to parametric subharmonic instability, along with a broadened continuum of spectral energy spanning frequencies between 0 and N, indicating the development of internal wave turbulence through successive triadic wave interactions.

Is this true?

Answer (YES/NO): NO